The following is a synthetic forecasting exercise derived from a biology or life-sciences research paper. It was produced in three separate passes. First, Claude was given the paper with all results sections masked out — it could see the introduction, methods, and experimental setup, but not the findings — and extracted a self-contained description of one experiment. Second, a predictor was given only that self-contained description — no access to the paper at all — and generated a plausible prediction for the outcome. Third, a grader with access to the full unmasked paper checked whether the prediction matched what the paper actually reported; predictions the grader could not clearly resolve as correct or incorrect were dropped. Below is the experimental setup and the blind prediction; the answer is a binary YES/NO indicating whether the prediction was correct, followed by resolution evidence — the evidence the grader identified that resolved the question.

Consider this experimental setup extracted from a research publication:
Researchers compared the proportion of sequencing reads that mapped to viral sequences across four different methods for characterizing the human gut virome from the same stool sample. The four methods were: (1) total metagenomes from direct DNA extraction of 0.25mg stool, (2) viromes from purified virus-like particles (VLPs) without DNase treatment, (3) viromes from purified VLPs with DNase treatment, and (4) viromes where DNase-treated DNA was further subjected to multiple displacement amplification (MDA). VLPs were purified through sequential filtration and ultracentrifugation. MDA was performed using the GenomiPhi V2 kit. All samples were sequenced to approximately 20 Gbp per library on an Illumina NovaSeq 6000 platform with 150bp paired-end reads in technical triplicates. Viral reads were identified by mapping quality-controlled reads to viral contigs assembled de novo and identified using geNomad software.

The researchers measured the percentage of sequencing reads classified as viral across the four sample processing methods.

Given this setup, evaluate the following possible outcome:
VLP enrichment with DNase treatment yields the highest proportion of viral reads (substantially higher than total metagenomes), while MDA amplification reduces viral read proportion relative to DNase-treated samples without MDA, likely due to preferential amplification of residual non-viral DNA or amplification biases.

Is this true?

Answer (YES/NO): NO